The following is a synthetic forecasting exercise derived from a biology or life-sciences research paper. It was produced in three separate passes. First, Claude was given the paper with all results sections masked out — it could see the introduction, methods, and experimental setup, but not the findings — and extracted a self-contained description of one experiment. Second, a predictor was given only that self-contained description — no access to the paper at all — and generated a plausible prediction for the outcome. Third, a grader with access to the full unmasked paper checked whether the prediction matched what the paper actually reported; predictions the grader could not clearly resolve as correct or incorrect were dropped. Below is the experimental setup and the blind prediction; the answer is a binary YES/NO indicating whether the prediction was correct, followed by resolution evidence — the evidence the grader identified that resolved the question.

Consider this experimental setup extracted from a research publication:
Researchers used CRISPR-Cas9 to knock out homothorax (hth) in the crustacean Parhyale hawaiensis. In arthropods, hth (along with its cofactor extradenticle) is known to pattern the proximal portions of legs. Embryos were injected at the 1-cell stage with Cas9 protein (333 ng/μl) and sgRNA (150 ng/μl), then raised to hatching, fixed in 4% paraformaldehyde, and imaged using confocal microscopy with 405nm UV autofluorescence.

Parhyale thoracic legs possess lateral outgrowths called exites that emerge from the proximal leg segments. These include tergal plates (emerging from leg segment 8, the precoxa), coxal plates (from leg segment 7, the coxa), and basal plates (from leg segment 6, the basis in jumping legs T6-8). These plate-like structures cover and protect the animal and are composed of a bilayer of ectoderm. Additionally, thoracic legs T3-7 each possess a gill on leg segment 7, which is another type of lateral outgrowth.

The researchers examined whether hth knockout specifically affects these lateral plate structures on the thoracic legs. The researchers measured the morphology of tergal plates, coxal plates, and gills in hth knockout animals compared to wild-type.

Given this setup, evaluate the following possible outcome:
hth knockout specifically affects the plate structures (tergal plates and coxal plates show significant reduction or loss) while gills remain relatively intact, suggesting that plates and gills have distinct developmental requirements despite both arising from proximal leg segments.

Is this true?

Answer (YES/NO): NO